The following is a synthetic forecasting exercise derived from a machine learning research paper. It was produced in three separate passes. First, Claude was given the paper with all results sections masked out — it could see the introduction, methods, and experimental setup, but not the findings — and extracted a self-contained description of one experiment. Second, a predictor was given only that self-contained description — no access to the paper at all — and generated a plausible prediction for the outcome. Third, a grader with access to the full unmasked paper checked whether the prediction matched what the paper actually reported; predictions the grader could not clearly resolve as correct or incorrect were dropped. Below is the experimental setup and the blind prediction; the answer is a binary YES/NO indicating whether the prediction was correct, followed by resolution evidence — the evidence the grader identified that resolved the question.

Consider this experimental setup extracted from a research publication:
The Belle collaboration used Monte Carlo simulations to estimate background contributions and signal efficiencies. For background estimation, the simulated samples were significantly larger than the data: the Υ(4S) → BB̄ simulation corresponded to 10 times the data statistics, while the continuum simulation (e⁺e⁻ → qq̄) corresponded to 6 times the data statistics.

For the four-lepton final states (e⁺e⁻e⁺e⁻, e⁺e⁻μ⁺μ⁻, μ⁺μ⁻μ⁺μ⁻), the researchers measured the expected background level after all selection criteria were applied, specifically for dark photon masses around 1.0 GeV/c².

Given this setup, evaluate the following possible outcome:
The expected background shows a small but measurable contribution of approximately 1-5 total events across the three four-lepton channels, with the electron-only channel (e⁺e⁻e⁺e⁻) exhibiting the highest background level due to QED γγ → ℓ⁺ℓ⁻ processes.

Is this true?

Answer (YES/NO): NO